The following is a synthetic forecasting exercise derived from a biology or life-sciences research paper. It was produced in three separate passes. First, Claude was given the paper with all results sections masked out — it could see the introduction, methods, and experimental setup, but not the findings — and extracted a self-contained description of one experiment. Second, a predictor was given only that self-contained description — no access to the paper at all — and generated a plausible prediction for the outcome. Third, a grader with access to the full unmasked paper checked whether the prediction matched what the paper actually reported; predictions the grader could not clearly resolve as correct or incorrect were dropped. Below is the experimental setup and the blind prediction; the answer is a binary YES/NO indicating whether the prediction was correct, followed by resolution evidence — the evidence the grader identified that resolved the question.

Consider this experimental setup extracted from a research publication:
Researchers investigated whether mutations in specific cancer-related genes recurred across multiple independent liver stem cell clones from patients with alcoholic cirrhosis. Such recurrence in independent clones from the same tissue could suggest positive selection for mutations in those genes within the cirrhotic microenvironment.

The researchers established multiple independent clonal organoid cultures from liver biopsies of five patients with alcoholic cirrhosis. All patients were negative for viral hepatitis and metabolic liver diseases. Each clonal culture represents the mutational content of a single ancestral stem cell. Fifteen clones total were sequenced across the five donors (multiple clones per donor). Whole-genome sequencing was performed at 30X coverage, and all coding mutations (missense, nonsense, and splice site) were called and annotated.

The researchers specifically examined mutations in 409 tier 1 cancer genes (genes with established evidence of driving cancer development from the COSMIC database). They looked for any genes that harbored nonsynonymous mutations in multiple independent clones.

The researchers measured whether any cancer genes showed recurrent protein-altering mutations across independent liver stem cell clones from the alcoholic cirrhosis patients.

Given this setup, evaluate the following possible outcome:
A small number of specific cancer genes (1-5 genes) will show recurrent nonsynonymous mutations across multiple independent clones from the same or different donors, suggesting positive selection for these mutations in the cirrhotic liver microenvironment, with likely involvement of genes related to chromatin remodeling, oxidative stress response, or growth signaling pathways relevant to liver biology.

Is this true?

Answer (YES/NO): YES